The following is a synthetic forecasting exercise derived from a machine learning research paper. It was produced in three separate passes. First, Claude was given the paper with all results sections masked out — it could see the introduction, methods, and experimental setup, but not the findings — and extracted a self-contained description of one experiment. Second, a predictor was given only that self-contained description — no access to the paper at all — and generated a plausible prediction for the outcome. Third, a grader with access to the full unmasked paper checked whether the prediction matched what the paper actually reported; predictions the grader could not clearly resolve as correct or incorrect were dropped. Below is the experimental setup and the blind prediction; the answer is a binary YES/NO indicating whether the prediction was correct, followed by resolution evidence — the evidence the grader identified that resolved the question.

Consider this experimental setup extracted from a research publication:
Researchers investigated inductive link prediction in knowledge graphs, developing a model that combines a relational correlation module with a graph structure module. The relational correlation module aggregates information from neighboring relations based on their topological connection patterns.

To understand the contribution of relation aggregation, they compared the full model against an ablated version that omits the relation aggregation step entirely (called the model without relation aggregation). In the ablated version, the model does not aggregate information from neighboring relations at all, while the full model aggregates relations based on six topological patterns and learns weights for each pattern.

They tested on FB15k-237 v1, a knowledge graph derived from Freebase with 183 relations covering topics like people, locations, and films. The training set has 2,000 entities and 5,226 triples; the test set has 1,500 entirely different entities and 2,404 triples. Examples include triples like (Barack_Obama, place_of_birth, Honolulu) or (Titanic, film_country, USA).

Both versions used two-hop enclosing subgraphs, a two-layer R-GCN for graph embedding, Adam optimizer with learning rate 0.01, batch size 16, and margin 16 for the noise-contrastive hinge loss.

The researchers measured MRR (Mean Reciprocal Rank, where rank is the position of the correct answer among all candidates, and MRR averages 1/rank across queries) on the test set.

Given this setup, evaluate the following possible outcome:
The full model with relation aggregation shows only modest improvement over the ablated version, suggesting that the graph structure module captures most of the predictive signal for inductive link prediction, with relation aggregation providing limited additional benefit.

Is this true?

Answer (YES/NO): NO